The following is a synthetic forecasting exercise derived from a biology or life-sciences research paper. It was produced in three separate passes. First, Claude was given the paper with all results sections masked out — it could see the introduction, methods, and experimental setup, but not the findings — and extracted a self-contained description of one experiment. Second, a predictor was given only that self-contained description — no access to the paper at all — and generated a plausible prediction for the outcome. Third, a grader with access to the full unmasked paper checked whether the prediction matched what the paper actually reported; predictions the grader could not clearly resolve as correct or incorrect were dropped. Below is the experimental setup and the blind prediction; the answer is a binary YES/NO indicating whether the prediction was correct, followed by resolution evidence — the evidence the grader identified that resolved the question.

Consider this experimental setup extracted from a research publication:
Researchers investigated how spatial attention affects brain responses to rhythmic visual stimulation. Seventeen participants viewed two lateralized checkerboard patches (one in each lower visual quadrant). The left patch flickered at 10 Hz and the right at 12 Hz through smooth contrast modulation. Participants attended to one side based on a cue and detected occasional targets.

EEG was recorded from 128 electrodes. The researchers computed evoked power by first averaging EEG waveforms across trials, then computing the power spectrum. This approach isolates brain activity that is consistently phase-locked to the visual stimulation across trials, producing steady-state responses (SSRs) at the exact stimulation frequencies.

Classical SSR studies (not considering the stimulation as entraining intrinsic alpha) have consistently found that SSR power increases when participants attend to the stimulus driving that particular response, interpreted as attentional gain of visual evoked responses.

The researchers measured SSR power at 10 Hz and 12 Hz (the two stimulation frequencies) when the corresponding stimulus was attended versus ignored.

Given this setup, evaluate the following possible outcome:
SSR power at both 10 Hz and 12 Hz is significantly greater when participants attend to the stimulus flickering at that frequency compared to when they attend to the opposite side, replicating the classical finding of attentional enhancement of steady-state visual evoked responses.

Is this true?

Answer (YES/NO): YES